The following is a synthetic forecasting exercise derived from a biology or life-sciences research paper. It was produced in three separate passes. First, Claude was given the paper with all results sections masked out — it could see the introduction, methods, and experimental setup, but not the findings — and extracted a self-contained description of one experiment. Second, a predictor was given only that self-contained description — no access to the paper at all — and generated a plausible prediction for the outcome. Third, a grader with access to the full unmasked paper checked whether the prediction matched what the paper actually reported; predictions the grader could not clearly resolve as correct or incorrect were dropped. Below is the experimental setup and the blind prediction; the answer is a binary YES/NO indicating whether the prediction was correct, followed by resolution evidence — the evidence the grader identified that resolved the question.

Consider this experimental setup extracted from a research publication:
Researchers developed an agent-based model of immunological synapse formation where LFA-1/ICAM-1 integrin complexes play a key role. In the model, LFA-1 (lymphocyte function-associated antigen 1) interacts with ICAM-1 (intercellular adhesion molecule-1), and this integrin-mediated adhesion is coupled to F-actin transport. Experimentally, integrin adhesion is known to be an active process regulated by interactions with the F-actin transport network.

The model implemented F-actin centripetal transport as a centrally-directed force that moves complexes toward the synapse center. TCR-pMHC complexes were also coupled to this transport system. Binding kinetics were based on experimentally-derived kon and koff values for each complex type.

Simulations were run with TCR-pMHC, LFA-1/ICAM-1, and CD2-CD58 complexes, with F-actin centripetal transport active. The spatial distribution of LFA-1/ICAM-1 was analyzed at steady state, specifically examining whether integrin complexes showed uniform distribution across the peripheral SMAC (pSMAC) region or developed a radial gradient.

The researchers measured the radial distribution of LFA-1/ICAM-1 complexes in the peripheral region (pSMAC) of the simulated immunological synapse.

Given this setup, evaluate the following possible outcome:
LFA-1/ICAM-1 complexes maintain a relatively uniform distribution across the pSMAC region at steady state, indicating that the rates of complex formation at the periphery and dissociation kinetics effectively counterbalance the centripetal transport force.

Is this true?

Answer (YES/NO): NO